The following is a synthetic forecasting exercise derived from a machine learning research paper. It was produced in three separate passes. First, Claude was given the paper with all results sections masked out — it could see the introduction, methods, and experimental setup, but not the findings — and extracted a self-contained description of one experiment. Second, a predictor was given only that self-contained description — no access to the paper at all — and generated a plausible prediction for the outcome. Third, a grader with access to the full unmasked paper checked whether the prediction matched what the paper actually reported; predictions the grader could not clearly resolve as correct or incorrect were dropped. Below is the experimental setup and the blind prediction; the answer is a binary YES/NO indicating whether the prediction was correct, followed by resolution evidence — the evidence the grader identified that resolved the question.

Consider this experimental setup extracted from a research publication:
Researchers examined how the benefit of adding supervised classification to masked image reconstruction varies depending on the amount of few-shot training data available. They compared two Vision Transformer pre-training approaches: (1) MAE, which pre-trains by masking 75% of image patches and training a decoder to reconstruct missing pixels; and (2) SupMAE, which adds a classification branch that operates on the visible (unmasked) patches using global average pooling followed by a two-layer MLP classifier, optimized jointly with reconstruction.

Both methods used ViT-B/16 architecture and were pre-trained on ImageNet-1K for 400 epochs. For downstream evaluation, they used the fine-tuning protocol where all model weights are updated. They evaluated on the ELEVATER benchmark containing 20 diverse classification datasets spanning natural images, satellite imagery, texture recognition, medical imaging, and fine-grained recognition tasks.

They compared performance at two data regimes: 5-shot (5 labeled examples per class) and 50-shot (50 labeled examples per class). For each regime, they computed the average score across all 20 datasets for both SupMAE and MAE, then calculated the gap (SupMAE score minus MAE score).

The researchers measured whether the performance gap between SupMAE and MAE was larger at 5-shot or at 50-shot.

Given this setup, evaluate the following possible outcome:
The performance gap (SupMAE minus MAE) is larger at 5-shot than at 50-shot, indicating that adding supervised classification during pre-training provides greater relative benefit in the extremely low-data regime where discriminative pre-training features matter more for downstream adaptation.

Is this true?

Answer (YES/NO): YES